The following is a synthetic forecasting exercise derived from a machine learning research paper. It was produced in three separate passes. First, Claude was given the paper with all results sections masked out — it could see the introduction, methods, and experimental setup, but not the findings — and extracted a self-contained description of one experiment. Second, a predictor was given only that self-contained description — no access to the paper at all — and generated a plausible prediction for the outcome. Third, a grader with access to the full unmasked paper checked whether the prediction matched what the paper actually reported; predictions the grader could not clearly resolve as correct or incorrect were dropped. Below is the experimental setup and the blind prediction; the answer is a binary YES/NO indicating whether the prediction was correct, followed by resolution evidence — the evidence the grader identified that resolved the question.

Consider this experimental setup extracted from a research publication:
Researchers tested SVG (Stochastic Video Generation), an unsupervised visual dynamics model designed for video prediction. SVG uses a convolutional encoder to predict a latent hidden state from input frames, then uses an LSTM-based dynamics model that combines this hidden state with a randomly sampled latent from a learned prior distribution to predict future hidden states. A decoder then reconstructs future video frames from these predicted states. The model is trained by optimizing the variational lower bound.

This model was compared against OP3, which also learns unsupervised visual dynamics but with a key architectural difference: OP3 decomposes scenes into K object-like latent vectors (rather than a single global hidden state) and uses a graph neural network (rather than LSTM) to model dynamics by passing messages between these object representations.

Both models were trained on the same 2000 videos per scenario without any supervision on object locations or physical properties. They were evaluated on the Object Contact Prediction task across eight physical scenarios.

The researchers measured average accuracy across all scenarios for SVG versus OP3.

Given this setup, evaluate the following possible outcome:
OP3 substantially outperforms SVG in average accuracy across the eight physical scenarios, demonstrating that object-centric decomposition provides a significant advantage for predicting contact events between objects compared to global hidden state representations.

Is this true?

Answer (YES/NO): NO